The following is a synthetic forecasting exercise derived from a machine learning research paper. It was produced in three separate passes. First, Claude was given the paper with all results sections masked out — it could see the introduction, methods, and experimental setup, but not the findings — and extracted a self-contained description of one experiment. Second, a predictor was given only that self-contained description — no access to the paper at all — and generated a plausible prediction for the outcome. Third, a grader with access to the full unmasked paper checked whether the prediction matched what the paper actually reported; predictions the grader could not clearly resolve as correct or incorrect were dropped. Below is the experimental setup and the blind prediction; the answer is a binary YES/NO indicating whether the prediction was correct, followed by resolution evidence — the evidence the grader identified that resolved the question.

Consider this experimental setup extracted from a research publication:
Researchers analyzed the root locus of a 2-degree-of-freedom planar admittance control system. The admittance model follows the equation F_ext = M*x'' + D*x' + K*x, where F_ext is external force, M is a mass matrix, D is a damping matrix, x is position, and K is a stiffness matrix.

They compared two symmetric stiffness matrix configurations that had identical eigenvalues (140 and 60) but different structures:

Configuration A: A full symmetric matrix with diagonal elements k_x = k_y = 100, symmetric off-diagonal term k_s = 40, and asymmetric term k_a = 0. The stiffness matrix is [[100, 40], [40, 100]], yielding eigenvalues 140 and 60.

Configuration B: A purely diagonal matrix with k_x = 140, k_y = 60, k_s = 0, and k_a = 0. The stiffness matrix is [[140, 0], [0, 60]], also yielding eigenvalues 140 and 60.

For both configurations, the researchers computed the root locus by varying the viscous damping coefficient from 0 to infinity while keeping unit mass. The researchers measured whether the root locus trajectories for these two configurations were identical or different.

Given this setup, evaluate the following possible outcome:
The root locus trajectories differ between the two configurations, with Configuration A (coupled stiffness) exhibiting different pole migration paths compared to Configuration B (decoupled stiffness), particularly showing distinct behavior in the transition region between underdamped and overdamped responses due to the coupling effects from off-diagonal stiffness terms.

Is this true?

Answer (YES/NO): NO